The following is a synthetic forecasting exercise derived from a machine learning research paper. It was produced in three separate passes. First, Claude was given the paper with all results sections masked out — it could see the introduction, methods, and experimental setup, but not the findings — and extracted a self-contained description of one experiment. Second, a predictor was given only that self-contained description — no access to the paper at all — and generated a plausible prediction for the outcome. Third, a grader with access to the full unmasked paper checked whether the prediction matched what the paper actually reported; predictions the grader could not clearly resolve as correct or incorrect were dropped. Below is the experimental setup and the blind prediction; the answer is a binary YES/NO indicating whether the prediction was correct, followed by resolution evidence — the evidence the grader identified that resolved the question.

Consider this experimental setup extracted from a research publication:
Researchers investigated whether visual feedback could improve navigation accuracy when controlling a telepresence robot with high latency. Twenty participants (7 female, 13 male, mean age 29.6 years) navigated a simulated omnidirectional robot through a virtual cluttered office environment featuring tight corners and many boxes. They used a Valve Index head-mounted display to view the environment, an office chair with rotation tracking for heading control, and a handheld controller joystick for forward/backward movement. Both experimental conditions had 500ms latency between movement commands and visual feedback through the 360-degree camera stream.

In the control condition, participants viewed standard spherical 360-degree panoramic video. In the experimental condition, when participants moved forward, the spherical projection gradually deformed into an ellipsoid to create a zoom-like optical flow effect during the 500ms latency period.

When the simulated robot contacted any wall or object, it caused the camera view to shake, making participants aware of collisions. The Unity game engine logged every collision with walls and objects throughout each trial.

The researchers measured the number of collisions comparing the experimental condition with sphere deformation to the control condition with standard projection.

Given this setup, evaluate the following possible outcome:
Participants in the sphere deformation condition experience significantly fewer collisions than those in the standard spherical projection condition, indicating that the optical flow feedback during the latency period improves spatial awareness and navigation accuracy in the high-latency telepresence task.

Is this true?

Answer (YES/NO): NO